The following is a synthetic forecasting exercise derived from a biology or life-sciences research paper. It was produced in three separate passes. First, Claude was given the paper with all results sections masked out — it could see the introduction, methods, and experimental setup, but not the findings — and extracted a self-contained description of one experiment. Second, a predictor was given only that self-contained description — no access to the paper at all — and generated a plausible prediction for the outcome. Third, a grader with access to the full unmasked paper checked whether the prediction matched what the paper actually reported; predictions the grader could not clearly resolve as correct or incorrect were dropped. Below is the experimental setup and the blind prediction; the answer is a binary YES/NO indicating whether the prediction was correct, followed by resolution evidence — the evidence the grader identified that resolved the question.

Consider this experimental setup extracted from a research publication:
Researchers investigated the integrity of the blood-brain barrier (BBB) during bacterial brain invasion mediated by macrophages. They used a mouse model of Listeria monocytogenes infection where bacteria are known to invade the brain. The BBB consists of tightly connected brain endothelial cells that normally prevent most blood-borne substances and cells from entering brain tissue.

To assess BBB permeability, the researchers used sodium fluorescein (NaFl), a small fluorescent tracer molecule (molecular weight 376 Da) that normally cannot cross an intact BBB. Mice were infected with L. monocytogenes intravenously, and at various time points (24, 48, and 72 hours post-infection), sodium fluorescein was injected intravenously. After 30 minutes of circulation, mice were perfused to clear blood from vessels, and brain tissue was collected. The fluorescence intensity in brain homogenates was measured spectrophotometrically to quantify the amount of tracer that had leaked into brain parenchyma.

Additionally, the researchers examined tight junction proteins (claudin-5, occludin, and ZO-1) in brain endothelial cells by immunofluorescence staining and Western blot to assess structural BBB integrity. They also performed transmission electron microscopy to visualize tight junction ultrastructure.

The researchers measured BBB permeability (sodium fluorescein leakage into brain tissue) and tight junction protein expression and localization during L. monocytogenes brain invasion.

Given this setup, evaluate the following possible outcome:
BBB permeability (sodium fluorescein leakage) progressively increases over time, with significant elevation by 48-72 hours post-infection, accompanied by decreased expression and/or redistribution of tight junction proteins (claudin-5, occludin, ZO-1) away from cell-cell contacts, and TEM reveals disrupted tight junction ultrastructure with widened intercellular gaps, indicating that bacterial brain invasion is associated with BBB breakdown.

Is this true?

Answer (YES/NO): NO